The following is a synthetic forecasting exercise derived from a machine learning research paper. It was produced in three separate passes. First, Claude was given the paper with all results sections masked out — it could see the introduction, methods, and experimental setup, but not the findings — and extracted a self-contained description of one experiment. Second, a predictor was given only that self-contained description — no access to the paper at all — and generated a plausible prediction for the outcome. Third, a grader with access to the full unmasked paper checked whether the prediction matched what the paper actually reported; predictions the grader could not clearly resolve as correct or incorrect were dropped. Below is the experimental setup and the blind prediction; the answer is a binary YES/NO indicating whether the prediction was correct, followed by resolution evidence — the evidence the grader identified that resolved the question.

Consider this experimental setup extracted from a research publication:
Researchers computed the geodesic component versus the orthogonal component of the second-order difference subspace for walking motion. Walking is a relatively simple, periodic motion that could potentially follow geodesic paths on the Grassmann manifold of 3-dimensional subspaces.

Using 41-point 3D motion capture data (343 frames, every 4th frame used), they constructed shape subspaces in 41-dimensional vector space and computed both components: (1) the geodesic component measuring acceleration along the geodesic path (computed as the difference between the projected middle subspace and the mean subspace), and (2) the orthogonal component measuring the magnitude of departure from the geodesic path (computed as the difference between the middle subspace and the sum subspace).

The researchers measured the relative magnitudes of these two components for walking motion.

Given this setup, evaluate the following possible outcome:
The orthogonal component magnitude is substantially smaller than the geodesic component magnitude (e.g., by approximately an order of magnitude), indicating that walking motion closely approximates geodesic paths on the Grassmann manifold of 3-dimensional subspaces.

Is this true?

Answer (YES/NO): YES